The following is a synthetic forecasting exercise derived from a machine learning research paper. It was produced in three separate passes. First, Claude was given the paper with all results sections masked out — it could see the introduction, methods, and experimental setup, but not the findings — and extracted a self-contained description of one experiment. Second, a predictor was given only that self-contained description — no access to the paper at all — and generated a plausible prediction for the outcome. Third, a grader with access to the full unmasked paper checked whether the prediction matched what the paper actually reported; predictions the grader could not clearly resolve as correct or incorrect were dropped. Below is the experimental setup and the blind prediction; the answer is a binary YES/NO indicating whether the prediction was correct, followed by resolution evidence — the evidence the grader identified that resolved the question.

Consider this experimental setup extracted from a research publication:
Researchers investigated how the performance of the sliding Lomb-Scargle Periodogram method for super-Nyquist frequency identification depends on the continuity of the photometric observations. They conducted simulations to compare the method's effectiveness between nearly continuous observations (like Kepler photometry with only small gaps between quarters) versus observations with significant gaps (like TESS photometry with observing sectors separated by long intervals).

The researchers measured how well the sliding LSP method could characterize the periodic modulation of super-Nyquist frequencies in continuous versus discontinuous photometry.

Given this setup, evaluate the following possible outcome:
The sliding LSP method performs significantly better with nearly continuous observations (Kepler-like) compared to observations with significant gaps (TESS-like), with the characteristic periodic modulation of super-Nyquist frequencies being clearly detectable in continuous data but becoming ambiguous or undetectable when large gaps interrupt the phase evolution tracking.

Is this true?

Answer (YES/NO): YES